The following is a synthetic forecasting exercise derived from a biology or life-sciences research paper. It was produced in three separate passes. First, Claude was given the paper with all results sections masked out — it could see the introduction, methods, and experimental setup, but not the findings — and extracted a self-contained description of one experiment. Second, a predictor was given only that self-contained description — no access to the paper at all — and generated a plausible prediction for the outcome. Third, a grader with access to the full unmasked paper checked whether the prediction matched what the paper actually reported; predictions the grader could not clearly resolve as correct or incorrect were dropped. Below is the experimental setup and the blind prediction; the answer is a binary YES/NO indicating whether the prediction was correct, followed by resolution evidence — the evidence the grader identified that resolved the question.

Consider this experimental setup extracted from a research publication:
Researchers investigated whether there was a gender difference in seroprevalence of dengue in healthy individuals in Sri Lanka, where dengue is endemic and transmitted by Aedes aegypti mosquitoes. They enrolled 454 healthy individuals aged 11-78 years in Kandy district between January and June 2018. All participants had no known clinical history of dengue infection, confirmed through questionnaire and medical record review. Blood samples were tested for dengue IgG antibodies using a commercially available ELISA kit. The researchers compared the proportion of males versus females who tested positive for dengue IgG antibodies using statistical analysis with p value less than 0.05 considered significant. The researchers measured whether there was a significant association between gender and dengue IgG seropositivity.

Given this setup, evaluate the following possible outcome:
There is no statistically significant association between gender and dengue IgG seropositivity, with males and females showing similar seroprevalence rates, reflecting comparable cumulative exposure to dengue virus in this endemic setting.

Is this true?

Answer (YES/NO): YES